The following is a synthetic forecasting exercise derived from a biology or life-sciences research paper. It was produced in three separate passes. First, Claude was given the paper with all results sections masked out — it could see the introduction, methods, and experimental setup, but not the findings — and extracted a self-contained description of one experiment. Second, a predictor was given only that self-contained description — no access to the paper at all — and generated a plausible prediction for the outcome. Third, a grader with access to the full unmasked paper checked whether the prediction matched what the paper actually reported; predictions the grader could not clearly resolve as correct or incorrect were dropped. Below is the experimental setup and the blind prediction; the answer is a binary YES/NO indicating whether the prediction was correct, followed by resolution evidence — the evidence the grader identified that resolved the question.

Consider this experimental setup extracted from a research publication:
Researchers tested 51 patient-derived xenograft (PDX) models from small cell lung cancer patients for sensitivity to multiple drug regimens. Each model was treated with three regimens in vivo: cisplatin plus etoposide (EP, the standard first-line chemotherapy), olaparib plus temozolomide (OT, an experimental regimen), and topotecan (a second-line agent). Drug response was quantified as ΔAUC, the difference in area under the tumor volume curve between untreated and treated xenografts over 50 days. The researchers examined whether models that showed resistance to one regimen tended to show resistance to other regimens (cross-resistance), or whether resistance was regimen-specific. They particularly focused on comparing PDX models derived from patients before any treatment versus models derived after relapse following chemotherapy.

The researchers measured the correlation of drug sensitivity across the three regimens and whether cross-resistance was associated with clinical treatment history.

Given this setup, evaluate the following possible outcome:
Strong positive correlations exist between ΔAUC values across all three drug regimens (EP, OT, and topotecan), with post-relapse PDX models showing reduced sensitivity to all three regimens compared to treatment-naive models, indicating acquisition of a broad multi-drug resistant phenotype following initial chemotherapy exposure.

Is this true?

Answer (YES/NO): YES